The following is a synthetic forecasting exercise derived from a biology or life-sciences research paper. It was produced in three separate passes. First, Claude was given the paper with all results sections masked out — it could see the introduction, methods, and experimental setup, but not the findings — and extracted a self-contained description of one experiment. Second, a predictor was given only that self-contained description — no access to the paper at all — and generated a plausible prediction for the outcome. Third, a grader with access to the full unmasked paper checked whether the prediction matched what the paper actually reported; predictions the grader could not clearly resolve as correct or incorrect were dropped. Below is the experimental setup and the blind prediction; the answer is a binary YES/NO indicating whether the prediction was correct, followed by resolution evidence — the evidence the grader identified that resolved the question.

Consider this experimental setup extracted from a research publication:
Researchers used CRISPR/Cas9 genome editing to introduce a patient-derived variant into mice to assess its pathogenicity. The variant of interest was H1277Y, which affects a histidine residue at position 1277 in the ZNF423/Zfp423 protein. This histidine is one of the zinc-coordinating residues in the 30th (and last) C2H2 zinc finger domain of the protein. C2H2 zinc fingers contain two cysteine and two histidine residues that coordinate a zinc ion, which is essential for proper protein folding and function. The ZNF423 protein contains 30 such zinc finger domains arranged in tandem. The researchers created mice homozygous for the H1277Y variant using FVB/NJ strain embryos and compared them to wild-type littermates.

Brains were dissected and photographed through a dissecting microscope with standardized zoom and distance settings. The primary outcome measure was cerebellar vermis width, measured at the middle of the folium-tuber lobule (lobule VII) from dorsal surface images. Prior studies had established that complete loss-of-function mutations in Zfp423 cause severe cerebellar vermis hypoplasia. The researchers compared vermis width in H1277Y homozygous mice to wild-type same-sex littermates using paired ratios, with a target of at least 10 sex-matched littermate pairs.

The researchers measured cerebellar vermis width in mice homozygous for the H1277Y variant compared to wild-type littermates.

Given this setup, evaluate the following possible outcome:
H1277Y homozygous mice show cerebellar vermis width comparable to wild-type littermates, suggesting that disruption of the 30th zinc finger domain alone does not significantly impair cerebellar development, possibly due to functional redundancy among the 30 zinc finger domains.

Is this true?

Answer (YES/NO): NO